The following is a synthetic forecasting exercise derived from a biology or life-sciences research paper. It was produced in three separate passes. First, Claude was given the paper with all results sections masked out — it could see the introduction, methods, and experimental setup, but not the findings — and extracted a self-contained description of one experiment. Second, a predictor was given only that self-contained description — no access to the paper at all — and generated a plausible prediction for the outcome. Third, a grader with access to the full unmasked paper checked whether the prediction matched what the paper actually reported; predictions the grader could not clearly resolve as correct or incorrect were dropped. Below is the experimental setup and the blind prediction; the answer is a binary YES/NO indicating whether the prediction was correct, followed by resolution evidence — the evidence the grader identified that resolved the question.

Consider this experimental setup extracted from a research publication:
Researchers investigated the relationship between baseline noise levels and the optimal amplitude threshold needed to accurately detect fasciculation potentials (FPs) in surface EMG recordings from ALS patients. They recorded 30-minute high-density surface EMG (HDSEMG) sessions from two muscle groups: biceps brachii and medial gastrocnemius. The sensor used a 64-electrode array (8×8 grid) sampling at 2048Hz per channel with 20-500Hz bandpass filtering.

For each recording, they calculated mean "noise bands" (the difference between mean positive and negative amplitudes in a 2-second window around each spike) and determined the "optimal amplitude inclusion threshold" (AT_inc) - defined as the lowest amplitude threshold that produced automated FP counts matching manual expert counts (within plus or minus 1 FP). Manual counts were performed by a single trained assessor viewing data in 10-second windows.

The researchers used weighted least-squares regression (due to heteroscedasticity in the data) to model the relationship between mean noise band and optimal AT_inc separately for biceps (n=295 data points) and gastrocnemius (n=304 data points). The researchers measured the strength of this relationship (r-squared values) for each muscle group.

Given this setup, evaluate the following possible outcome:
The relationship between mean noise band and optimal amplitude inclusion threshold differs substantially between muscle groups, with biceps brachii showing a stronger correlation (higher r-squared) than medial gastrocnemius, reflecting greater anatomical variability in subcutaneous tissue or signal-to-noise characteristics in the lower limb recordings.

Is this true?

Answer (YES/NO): YES